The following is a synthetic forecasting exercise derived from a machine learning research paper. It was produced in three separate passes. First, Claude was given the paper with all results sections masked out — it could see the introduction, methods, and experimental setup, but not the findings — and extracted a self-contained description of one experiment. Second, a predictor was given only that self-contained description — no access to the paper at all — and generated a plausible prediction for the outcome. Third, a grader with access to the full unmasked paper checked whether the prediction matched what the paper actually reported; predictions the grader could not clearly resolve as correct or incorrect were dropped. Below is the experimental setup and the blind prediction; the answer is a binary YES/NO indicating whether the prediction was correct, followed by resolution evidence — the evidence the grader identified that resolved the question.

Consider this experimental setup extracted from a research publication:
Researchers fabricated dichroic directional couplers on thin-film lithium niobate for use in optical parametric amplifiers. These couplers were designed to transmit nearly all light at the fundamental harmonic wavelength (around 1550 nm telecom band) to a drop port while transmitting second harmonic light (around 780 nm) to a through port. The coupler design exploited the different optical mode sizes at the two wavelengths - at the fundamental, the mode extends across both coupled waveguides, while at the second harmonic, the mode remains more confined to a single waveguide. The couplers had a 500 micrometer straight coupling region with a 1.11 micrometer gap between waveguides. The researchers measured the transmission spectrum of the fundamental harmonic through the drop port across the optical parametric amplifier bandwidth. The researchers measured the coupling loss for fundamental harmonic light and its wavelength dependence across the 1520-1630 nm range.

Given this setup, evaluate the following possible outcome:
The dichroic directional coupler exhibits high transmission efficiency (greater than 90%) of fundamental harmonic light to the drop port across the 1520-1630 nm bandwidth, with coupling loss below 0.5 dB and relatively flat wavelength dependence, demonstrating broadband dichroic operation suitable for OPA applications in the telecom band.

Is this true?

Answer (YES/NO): NO